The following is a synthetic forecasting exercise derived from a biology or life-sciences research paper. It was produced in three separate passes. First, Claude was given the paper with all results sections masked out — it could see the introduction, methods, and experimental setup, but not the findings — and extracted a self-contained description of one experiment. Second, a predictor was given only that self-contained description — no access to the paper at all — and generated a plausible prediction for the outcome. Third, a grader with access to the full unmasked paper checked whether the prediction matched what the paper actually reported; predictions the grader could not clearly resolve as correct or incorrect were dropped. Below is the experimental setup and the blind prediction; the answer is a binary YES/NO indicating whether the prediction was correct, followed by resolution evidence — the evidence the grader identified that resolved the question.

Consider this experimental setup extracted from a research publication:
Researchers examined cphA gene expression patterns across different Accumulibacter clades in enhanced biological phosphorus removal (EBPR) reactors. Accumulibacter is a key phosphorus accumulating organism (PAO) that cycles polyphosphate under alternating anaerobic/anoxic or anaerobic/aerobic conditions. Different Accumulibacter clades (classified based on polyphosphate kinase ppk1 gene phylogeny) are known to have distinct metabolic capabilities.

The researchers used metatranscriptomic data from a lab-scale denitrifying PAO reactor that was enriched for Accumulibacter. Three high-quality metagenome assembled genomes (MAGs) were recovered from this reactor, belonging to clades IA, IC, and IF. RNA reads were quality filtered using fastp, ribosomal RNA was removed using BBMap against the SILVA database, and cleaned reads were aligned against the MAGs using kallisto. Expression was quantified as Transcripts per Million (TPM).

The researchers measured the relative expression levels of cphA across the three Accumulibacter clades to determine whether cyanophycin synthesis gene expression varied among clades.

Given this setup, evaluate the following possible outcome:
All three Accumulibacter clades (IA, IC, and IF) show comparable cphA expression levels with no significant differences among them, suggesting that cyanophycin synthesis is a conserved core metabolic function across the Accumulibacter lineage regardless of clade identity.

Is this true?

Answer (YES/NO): NO